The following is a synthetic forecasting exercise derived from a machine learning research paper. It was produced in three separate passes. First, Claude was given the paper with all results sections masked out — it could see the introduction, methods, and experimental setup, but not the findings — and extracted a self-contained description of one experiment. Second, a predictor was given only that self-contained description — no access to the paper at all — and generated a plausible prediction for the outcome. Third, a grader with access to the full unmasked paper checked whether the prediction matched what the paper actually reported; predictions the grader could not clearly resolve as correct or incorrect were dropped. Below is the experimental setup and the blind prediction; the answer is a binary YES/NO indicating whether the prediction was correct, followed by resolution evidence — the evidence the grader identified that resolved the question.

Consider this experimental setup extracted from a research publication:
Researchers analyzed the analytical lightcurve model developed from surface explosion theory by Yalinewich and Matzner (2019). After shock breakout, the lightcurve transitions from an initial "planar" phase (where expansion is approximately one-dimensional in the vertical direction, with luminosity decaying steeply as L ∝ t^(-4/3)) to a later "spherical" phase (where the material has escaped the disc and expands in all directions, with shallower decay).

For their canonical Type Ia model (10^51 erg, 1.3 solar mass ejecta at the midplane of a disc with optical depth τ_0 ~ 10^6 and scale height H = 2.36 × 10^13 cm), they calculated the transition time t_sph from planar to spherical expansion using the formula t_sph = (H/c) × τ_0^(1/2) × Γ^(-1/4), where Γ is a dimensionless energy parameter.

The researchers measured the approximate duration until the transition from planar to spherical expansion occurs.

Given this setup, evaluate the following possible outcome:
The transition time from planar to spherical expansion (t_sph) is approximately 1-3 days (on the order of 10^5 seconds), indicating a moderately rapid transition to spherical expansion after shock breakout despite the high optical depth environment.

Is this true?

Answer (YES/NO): NO